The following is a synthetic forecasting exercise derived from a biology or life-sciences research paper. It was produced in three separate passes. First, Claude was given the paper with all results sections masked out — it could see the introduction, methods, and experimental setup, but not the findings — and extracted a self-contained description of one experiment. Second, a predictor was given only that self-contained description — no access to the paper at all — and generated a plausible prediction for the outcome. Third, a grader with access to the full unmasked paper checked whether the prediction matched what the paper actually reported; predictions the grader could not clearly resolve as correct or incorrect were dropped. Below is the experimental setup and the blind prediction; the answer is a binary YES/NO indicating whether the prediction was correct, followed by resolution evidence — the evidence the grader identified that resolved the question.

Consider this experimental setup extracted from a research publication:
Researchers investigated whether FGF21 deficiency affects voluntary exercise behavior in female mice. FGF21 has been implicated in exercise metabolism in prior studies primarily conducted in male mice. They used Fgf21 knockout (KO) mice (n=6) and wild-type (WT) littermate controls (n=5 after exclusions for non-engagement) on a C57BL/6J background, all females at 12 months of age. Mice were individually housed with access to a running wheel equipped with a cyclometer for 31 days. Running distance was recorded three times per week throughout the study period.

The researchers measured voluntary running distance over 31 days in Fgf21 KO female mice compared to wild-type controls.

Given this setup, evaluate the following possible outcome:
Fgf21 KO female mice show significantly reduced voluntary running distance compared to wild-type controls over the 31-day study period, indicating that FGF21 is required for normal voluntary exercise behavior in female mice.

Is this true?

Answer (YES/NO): NO